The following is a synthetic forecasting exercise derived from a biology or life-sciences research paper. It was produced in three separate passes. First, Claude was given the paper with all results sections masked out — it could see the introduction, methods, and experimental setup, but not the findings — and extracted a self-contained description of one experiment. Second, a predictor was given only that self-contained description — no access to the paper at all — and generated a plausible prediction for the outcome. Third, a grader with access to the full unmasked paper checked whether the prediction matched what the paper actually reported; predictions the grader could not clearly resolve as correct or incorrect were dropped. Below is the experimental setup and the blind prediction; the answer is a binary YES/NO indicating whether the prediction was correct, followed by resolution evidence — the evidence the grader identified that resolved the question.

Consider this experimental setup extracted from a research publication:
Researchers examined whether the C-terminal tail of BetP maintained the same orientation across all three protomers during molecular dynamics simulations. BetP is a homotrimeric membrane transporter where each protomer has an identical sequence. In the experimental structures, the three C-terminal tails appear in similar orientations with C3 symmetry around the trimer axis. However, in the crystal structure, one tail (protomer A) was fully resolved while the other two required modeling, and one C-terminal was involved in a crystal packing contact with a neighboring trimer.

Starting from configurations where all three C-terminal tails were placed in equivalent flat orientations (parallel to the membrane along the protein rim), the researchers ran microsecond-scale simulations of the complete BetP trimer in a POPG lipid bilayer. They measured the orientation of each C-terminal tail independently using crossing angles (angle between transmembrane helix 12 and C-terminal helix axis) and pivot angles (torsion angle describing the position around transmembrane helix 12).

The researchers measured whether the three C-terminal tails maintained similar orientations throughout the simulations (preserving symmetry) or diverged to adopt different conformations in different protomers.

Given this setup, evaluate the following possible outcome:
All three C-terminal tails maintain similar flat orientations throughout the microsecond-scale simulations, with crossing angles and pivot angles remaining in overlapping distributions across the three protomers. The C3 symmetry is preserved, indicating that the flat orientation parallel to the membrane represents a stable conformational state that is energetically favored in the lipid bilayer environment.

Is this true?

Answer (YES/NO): YES